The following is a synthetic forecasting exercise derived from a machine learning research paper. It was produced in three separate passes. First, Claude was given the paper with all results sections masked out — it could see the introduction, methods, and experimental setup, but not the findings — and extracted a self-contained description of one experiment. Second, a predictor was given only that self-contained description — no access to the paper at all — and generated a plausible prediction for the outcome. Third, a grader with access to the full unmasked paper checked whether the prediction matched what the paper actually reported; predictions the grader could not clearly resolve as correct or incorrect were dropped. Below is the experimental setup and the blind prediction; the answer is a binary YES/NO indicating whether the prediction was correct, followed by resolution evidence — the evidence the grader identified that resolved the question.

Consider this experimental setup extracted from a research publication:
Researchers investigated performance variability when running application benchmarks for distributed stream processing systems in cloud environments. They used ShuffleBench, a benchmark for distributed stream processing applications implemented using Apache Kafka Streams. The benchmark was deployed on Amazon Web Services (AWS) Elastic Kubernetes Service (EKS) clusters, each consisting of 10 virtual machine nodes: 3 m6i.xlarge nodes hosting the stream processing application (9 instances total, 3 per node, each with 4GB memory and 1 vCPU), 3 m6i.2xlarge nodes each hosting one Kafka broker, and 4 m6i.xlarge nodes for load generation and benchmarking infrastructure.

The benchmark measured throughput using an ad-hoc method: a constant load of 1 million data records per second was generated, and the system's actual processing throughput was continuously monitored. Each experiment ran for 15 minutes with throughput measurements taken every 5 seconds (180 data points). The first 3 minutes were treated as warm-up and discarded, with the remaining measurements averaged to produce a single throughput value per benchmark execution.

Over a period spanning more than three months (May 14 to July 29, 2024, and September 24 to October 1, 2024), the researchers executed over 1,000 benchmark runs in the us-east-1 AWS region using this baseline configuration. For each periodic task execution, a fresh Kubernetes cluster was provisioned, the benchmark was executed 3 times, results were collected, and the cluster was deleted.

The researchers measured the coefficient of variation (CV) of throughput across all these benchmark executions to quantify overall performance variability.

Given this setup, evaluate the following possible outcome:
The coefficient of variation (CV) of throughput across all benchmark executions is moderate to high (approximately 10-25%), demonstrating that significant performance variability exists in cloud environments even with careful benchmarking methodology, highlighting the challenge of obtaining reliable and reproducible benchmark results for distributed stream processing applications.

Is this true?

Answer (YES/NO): NO